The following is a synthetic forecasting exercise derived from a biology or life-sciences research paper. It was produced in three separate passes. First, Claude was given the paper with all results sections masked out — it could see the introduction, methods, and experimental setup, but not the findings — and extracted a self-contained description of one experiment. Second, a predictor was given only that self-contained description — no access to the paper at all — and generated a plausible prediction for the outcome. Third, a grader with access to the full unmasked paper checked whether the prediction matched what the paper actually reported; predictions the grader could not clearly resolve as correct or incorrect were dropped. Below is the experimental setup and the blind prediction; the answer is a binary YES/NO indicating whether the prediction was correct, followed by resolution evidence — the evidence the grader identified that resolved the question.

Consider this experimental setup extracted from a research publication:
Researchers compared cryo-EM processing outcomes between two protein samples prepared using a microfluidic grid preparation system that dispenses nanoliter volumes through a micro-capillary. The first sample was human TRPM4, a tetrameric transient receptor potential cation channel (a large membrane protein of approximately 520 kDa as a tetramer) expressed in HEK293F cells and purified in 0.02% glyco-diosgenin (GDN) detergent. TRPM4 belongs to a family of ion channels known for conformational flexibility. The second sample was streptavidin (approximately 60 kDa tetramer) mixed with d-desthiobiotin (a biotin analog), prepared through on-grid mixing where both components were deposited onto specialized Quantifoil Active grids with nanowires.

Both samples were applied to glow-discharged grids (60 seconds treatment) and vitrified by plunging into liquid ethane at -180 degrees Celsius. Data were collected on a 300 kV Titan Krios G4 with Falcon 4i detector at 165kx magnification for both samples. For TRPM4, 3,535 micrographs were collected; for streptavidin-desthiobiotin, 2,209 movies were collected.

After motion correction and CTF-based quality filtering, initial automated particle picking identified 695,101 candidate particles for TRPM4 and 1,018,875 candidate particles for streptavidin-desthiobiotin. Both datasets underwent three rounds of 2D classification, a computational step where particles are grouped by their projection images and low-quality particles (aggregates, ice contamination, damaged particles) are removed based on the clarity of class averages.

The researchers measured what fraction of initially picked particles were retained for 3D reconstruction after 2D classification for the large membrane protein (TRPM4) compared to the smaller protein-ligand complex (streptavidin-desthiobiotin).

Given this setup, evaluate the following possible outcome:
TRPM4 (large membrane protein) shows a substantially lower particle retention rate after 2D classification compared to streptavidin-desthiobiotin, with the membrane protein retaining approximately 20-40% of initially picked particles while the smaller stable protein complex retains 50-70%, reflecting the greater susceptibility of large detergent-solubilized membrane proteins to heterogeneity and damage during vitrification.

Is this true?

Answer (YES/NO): NO